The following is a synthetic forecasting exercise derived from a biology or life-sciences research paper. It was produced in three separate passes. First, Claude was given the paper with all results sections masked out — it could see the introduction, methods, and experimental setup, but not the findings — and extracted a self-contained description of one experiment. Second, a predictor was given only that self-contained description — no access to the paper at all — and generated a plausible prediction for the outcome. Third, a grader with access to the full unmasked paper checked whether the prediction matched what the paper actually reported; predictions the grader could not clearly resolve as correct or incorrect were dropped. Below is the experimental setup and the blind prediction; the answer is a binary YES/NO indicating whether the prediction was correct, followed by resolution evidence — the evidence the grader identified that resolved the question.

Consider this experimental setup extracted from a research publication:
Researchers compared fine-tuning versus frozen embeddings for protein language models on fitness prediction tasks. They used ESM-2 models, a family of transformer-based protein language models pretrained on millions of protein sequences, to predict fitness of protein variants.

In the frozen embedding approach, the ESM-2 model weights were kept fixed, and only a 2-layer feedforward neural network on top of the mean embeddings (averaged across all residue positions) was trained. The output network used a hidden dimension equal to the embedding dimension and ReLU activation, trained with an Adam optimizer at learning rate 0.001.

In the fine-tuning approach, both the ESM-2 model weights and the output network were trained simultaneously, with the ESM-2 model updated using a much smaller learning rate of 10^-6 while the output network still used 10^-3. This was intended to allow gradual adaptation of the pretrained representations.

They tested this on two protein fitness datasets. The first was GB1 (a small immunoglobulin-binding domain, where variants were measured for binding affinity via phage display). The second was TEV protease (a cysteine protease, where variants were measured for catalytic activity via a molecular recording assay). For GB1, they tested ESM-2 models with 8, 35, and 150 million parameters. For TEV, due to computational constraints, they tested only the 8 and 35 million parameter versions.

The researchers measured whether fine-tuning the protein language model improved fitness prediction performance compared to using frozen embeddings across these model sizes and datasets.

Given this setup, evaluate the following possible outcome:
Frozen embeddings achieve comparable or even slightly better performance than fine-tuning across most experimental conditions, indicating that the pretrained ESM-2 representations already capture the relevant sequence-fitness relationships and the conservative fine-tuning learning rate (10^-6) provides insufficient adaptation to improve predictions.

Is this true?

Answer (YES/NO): NO